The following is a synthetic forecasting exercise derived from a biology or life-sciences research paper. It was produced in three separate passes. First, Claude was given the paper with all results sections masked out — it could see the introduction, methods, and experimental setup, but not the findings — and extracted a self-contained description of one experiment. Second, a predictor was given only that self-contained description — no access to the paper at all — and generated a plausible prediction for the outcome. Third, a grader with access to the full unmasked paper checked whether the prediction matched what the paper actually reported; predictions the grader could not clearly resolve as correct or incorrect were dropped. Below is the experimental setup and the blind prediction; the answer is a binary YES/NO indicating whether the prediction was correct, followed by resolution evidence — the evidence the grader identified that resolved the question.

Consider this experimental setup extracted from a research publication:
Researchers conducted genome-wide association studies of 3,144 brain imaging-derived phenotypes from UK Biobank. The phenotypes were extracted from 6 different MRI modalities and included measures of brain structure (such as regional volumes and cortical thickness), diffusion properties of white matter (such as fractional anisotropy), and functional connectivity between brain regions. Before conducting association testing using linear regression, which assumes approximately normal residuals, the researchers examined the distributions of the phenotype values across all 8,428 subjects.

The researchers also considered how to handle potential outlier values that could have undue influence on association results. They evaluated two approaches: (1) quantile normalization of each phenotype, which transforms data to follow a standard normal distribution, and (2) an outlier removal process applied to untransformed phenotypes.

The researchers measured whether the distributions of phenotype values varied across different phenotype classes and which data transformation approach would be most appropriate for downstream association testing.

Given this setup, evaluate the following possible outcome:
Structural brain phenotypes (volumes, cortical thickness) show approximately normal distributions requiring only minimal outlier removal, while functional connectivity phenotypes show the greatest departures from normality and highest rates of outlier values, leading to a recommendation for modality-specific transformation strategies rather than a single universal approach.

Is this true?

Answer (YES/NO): NO